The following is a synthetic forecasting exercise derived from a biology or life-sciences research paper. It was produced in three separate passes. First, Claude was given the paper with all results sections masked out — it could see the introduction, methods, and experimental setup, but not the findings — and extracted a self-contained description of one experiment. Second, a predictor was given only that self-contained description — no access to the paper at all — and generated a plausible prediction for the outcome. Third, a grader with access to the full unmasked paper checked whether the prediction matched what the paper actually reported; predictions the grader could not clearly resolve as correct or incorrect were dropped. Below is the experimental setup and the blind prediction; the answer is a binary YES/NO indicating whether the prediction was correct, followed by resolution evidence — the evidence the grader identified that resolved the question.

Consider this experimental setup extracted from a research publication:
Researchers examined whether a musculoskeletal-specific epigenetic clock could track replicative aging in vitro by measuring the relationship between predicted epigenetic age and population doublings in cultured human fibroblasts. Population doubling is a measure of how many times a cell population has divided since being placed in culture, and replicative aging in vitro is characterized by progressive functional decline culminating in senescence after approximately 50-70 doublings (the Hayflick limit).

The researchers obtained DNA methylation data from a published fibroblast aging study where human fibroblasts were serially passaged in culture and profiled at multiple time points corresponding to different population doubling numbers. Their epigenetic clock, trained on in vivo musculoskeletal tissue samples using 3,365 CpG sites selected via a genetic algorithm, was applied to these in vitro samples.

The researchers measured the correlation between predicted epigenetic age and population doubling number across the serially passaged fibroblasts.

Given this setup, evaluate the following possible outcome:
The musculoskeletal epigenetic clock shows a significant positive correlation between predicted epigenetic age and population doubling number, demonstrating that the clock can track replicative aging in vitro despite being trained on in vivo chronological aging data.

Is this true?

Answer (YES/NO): YES